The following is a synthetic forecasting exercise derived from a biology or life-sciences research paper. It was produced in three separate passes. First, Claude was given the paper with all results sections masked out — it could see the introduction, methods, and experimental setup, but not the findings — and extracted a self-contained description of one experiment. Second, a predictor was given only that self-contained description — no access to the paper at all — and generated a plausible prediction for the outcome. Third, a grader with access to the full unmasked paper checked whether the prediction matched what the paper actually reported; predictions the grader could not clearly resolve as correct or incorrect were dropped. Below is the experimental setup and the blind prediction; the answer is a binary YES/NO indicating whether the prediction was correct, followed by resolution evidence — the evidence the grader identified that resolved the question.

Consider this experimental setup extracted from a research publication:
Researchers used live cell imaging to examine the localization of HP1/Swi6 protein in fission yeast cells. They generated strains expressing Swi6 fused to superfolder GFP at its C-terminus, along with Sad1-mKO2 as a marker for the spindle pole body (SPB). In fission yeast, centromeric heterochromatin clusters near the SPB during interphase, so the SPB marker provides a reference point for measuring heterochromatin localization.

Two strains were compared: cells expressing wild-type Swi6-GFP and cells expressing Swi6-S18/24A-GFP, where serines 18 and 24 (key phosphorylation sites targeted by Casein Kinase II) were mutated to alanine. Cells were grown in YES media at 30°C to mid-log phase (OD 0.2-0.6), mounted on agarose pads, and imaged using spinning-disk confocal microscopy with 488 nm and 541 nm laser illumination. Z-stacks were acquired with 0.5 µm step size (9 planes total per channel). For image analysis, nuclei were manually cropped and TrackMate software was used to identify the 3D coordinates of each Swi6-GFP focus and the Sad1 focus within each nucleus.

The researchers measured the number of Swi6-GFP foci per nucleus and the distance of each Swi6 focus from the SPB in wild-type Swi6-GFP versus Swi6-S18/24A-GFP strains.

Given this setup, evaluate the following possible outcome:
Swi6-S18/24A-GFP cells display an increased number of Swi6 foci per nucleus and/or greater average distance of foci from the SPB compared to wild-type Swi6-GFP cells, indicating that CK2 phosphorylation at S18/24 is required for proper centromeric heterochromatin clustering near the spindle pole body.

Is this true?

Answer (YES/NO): NO